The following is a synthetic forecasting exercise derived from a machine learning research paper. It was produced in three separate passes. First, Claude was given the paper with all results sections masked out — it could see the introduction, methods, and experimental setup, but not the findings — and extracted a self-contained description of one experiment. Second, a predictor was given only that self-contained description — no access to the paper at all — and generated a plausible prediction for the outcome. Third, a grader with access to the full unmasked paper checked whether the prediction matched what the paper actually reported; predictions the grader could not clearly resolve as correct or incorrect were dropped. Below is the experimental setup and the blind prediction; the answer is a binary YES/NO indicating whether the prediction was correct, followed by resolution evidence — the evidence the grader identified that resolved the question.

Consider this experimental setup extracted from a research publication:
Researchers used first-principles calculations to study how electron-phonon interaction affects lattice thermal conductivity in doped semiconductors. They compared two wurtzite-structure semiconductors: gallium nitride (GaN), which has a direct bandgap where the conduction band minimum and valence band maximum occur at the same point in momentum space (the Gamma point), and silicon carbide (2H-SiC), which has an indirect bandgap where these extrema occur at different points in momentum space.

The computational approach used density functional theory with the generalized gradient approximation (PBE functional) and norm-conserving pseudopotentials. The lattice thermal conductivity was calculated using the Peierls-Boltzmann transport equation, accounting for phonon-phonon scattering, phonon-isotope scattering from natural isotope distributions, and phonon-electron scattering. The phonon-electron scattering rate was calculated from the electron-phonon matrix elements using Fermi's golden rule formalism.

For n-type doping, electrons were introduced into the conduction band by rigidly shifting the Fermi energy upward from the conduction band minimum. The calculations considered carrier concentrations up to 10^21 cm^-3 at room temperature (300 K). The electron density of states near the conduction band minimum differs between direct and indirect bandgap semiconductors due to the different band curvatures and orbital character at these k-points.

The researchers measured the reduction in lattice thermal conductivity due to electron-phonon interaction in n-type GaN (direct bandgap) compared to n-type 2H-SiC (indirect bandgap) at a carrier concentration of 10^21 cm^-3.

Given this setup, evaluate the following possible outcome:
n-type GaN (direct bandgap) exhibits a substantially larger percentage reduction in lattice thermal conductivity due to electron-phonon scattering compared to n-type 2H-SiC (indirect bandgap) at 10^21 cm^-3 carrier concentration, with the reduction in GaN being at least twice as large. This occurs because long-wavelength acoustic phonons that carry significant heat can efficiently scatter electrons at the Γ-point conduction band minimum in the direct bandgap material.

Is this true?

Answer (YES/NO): NO